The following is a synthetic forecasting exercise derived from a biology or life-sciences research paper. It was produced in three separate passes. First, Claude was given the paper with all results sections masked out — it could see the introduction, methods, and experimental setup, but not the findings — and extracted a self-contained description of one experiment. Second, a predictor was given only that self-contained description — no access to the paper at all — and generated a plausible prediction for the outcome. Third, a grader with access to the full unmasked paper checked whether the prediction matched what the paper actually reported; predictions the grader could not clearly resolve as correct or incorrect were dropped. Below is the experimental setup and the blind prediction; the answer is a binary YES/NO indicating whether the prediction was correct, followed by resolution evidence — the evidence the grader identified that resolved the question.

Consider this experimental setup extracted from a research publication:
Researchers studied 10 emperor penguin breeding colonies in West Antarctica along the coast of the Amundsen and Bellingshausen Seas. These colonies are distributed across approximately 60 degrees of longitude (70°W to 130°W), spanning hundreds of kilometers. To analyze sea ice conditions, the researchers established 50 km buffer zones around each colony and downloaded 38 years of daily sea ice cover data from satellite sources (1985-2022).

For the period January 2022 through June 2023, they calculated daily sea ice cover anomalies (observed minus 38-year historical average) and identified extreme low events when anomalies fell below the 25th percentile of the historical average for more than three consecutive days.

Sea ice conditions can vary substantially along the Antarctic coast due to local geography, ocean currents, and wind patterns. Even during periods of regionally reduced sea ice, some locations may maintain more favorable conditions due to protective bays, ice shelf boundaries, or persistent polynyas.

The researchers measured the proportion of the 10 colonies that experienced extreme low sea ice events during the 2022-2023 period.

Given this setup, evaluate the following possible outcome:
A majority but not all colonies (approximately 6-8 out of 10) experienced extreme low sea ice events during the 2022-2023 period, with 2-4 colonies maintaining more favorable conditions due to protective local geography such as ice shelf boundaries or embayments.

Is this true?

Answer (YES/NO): NO